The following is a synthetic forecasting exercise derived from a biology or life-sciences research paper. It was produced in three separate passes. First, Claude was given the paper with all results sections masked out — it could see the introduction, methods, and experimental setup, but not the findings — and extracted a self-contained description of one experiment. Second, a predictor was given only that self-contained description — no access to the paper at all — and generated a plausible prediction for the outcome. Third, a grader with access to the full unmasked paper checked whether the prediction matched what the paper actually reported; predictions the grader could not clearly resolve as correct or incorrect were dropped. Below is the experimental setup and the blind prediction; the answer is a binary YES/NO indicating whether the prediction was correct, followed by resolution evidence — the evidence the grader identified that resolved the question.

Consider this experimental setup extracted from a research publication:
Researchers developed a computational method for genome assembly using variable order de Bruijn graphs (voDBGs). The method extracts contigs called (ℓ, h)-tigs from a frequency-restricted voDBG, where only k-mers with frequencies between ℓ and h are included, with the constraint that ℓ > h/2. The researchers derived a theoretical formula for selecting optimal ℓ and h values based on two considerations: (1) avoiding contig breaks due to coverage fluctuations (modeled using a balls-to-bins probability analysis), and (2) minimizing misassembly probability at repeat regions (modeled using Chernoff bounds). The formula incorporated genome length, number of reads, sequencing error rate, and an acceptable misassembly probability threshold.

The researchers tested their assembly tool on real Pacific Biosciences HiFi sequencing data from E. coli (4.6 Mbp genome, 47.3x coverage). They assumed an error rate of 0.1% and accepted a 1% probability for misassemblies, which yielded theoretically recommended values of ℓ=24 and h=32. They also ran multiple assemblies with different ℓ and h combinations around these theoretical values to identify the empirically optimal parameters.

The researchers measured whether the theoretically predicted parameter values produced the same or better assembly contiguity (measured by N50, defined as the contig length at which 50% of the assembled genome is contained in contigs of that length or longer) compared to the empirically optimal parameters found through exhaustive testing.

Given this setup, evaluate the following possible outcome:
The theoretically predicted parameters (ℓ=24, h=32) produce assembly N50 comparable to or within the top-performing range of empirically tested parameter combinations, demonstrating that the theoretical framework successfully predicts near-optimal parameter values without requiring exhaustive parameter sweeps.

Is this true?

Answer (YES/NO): NO